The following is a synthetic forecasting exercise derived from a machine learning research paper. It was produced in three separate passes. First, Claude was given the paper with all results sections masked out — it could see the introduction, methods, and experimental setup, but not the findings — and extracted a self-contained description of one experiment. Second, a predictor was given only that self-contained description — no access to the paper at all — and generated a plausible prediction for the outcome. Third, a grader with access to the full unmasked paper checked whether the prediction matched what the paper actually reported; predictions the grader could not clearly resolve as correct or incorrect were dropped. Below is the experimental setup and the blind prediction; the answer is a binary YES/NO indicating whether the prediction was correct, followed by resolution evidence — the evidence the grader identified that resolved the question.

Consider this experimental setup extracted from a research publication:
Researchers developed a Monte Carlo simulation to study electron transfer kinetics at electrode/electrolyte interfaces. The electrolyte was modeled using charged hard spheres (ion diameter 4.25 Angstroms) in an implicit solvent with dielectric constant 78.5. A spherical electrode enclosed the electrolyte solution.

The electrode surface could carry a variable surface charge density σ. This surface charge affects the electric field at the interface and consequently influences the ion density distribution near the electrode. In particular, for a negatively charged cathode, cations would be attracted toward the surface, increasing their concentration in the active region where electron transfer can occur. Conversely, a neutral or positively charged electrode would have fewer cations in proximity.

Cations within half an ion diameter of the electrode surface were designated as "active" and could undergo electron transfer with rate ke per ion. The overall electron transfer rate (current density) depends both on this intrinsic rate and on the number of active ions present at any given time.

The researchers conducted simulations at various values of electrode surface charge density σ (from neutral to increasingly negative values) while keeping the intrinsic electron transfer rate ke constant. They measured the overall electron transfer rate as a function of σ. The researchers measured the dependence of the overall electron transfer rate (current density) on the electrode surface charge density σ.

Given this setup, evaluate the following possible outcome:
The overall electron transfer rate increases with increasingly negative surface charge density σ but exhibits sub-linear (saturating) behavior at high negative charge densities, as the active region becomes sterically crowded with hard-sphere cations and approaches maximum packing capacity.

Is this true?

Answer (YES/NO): NO